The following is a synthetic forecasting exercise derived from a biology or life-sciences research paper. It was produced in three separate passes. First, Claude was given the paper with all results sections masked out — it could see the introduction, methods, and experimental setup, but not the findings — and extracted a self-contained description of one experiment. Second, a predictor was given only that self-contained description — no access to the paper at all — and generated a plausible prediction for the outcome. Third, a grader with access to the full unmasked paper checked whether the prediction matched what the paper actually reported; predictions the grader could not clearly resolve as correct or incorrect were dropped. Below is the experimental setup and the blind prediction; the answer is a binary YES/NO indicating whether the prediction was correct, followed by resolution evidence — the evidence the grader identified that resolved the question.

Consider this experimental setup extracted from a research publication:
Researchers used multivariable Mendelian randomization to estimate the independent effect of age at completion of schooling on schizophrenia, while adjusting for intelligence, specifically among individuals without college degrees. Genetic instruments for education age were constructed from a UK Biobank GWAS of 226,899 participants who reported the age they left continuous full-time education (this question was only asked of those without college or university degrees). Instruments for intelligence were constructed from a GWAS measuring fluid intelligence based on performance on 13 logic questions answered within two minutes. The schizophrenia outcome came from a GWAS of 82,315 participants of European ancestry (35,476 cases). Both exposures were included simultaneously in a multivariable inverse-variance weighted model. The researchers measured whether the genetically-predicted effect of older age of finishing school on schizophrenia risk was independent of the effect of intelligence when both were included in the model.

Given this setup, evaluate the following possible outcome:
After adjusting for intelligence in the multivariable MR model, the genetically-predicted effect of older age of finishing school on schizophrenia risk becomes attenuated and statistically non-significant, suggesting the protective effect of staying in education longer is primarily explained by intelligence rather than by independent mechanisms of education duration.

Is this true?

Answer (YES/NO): NO